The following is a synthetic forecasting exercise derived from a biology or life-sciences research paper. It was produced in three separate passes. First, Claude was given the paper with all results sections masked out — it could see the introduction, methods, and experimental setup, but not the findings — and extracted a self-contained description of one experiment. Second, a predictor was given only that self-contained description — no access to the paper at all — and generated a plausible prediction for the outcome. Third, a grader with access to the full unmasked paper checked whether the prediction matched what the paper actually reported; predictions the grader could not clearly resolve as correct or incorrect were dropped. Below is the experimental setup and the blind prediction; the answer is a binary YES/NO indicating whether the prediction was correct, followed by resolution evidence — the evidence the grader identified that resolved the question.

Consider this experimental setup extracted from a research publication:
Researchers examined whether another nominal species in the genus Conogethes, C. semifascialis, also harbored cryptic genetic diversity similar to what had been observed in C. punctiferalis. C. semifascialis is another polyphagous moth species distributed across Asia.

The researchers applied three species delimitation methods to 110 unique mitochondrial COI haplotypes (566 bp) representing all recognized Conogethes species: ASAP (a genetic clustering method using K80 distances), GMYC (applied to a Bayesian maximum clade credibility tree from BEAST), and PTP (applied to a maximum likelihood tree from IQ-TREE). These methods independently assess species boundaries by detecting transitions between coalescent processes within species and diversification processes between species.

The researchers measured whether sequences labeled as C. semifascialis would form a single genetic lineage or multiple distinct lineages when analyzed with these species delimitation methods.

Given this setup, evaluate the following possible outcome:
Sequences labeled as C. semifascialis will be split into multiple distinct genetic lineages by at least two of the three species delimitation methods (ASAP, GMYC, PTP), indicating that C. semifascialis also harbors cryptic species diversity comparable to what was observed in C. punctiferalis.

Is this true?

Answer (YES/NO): YES